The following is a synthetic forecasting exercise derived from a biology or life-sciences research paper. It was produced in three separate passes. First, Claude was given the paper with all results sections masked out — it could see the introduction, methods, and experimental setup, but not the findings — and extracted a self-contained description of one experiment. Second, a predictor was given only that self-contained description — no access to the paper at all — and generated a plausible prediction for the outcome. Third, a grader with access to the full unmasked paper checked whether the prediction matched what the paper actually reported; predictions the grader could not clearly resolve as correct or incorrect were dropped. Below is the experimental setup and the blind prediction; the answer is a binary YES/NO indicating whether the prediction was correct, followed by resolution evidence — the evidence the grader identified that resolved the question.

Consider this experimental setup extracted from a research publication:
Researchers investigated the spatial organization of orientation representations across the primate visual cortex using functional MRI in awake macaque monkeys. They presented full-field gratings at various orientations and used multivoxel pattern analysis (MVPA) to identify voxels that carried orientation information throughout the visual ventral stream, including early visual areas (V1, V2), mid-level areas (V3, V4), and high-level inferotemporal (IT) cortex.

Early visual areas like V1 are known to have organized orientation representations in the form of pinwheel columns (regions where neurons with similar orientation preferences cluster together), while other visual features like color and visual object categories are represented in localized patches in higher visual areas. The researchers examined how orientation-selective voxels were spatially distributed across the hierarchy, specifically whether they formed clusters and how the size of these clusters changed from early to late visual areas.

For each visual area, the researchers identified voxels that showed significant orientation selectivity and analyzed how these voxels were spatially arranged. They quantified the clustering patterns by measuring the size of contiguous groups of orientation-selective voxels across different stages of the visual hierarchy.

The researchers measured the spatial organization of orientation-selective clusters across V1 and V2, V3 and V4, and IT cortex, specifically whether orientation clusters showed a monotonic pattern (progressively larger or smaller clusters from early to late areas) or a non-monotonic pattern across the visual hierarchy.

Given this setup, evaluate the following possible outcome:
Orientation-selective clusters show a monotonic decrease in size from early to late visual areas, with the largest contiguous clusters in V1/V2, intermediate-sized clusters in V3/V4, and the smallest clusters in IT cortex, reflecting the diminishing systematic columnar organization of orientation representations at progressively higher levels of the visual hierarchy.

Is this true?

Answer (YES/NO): NO